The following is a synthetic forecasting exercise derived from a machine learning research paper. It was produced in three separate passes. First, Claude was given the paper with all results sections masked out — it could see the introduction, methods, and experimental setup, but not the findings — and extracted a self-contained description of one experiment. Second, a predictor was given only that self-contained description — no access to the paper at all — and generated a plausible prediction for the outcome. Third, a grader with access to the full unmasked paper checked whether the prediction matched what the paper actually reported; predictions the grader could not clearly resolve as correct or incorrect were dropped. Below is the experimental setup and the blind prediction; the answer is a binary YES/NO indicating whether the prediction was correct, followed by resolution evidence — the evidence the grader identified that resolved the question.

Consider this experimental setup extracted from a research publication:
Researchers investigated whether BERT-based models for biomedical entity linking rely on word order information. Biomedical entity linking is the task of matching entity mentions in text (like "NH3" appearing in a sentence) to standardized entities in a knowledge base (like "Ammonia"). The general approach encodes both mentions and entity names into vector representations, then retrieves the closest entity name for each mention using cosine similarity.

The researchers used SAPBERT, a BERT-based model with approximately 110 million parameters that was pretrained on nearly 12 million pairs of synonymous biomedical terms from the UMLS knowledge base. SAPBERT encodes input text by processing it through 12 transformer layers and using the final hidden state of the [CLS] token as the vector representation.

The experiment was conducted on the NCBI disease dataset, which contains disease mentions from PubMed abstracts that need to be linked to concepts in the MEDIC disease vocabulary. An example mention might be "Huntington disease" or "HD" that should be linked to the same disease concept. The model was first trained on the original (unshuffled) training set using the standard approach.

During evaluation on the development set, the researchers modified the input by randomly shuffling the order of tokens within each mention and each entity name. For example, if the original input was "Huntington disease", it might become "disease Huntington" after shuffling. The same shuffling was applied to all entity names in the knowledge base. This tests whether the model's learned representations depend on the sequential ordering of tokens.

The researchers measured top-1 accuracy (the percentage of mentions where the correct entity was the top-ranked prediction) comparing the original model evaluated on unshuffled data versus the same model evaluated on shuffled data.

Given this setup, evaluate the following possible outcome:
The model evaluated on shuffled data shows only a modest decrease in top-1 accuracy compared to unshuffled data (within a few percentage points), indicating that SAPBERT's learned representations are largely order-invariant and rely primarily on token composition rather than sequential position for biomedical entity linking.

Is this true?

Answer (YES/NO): YES